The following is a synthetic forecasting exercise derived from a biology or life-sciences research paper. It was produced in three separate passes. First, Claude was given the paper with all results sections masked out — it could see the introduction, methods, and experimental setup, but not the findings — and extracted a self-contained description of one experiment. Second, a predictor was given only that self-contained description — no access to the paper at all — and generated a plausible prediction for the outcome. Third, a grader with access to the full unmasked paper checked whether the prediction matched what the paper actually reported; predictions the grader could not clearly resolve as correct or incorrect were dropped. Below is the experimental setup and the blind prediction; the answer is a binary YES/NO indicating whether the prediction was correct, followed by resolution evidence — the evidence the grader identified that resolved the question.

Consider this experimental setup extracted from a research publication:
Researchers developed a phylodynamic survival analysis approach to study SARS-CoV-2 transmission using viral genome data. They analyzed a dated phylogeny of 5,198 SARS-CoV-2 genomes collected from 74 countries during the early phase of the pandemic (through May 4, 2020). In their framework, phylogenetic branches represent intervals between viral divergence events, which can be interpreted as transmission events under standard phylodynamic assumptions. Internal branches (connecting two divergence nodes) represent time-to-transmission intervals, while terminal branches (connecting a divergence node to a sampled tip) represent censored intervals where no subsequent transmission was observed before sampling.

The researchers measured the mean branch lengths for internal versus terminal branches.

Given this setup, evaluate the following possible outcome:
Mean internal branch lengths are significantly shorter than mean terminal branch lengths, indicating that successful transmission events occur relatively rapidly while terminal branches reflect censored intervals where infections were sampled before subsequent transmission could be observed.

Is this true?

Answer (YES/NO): YES